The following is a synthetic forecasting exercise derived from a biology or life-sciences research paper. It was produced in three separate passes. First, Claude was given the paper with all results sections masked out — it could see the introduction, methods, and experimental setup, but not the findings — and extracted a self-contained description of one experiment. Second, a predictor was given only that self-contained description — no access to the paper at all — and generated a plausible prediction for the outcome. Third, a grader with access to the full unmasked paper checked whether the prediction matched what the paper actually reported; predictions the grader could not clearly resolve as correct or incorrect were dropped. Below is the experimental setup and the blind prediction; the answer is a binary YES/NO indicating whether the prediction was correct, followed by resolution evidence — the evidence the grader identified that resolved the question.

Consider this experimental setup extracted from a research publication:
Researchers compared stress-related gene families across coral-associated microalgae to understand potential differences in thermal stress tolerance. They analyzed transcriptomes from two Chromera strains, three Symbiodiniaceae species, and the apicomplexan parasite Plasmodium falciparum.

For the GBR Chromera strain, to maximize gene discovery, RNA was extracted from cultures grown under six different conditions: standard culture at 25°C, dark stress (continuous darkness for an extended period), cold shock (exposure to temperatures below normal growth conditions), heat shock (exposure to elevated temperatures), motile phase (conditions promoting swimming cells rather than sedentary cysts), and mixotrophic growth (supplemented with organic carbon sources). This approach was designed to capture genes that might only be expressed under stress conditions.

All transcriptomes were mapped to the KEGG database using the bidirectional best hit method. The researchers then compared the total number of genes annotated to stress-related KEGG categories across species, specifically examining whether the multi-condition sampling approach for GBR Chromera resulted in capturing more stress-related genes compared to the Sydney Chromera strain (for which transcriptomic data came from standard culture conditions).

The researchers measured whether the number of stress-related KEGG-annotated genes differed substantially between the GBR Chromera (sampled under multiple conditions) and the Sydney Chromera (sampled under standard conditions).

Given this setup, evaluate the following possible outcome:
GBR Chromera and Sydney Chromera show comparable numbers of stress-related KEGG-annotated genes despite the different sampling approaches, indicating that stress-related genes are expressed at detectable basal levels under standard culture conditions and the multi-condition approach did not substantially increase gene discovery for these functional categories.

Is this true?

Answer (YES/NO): YES